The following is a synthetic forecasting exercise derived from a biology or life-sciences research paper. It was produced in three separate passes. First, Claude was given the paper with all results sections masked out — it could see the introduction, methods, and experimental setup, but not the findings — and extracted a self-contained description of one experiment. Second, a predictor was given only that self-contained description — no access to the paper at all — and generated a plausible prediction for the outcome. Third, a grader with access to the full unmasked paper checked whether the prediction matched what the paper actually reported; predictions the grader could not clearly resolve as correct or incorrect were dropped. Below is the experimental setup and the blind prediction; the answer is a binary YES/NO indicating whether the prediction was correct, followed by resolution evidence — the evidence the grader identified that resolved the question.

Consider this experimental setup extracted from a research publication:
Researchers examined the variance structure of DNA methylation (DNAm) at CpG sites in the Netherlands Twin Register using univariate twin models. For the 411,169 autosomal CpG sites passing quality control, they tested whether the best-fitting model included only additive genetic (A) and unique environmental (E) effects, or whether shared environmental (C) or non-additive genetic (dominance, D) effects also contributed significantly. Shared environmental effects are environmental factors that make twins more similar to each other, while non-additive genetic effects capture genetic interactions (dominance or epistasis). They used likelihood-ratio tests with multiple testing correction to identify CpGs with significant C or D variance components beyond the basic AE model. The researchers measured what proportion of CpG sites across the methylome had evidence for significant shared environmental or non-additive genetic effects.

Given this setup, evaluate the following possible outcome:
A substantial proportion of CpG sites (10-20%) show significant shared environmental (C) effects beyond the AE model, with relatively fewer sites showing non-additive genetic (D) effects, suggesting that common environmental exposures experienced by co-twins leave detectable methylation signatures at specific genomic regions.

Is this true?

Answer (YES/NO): NO